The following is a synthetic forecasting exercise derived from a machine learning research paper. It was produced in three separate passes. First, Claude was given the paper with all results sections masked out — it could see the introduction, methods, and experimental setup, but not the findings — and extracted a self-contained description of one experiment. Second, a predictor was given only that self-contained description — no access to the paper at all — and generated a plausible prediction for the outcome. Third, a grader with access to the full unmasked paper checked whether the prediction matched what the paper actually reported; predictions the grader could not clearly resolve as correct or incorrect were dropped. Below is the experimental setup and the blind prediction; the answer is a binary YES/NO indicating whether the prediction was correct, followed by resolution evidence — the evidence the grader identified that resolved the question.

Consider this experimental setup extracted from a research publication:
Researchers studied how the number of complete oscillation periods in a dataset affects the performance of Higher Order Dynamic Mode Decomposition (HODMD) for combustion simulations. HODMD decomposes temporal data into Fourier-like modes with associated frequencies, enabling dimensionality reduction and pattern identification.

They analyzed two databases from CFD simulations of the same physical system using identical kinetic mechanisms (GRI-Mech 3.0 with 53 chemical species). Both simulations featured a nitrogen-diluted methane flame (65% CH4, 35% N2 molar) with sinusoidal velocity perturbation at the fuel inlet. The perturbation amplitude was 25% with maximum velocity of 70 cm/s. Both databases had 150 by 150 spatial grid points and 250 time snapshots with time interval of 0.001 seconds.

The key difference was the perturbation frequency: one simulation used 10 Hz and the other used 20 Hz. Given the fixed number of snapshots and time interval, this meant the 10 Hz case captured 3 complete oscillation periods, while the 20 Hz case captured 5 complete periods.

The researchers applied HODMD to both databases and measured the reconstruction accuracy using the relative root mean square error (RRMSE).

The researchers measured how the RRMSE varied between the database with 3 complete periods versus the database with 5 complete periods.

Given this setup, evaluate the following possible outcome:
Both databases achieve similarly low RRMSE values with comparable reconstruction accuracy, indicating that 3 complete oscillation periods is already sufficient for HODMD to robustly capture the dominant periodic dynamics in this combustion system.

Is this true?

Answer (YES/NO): YES